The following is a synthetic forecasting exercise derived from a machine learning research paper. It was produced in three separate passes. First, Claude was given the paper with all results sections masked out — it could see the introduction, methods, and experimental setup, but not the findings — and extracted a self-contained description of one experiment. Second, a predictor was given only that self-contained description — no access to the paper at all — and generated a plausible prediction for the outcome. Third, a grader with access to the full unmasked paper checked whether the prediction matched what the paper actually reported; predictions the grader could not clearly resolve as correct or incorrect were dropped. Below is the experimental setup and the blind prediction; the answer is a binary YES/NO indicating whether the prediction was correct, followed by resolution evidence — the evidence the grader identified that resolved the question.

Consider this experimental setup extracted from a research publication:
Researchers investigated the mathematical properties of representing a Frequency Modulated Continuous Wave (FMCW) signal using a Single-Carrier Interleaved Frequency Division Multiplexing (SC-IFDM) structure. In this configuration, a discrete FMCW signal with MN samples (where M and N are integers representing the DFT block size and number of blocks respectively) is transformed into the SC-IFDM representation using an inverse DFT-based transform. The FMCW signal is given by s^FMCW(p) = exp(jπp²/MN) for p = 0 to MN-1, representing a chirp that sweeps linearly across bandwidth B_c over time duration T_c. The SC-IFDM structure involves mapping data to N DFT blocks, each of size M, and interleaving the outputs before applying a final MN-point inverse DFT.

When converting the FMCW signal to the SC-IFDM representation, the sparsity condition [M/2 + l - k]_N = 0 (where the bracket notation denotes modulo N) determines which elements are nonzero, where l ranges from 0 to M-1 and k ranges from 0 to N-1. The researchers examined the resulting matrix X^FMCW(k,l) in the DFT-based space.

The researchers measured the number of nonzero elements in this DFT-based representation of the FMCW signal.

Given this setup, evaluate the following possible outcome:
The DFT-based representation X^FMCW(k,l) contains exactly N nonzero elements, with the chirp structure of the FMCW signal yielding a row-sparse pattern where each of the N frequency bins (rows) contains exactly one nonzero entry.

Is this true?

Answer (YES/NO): NO